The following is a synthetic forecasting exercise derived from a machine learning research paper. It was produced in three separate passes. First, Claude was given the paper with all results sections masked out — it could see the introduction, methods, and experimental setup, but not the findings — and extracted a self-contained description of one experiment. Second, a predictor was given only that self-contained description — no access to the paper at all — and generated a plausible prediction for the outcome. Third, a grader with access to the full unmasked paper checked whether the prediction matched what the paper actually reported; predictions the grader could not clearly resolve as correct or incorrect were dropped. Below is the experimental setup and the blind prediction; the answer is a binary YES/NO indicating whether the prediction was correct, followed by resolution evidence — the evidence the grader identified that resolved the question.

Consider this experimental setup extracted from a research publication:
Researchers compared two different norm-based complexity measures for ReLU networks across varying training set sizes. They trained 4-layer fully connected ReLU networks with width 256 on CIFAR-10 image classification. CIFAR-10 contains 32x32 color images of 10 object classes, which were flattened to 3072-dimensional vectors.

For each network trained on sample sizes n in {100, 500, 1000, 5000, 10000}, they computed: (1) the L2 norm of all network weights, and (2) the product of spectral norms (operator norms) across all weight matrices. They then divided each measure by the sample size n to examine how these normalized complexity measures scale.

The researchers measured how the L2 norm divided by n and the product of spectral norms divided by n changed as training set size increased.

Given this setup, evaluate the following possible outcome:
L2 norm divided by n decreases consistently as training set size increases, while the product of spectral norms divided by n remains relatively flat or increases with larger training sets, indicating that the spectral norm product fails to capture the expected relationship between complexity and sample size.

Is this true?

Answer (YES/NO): YES